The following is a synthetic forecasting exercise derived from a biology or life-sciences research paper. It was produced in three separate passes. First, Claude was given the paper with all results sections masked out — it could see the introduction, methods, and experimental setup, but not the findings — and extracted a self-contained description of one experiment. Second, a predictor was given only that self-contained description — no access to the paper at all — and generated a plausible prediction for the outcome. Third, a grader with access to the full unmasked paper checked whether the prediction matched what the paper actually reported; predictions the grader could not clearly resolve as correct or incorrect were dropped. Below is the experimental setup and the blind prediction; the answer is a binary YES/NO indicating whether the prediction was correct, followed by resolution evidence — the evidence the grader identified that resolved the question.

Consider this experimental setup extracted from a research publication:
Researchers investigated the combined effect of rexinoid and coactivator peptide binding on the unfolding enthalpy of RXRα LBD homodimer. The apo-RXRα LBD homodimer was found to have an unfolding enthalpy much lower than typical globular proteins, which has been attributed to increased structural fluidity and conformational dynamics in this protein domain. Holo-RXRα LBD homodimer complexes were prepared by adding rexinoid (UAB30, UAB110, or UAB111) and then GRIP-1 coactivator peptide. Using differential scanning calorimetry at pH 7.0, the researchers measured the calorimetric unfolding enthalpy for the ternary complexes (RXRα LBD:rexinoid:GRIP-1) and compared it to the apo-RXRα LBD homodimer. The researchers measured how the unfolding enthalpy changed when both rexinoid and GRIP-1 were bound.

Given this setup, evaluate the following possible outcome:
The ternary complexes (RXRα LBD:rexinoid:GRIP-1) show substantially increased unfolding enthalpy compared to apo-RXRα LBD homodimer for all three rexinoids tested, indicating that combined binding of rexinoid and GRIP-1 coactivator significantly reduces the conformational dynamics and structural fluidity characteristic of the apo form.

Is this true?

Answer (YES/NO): YES